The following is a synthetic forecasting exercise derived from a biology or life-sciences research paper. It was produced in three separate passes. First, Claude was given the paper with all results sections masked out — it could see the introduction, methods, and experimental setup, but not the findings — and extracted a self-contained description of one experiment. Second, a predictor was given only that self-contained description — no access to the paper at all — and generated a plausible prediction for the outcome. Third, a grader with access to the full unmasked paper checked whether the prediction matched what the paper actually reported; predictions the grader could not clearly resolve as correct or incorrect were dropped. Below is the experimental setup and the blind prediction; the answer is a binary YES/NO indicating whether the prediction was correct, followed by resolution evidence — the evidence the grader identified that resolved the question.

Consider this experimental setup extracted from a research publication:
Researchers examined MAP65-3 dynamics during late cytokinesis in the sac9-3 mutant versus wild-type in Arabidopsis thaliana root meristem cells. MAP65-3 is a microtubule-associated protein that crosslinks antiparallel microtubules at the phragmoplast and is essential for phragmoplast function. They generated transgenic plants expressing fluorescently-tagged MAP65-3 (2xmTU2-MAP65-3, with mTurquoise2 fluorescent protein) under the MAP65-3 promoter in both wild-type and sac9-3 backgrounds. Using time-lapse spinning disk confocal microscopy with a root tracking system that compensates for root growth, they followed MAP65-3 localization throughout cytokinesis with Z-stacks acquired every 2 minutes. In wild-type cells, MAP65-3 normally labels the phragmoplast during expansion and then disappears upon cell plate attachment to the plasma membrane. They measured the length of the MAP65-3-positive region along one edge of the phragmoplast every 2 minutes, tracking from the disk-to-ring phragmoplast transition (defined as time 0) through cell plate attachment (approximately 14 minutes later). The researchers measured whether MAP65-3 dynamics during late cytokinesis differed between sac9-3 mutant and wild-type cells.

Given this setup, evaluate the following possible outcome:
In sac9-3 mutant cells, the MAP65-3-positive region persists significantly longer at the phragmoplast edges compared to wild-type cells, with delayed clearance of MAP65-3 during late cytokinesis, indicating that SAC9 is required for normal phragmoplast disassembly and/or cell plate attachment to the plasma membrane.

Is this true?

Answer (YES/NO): YES